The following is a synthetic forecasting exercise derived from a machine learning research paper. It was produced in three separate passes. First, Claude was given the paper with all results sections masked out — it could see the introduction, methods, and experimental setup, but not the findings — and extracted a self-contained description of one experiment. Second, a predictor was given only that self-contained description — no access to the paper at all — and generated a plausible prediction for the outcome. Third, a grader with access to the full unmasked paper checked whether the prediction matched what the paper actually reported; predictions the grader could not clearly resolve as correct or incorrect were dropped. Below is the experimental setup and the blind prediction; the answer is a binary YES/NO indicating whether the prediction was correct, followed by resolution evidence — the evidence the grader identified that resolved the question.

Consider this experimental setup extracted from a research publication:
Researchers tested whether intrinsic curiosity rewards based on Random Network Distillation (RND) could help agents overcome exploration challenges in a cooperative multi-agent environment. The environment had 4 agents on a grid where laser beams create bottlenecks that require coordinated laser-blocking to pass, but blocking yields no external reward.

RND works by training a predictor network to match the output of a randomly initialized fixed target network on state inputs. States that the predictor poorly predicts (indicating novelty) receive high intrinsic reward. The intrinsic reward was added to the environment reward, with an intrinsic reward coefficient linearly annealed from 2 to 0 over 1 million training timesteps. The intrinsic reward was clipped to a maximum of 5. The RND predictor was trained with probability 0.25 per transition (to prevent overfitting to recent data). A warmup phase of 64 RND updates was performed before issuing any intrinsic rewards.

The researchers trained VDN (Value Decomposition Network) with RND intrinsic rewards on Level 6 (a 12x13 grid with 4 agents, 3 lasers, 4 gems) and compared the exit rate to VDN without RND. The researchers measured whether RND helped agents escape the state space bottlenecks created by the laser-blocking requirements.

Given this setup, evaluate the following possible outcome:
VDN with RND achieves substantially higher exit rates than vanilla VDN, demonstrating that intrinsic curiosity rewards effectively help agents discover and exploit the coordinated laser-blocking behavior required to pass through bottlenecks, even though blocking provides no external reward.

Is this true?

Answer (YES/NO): NO